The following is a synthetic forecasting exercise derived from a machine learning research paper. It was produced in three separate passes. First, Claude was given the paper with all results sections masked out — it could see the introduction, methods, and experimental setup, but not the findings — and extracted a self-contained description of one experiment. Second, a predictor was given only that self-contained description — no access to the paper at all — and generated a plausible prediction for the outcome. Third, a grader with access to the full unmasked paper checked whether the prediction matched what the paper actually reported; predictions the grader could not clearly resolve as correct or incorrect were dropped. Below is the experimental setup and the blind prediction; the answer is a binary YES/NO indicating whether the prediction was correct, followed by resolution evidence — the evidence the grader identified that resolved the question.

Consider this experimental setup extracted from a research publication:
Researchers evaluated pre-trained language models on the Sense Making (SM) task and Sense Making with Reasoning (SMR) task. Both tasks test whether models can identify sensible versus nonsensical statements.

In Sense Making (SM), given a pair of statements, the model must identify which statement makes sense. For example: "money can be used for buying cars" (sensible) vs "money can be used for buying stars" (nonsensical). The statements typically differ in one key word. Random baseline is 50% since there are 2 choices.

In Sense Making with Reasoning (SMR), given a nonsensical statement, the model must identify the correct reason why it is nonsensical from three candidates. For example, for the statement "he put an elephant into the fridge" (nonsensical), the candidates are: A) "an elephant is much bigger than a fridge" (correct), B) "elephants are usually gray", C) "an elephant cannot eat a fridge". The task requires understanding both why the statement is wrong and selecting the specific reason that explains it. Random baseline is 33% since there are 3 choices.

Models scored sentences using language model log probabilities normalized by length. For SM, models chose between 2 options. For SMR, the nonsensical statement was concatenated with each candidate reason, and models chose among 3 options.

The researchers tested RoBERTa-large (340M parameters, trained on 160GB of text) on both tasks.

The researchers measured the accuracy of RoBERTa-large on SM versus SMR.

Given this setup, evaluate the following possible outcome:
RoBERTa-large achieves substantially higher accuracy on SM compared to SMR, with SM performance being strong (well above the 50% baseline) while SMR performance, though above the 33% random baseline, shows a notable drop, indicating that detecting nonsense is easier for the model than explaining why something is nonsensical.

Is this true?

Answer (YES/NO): YES